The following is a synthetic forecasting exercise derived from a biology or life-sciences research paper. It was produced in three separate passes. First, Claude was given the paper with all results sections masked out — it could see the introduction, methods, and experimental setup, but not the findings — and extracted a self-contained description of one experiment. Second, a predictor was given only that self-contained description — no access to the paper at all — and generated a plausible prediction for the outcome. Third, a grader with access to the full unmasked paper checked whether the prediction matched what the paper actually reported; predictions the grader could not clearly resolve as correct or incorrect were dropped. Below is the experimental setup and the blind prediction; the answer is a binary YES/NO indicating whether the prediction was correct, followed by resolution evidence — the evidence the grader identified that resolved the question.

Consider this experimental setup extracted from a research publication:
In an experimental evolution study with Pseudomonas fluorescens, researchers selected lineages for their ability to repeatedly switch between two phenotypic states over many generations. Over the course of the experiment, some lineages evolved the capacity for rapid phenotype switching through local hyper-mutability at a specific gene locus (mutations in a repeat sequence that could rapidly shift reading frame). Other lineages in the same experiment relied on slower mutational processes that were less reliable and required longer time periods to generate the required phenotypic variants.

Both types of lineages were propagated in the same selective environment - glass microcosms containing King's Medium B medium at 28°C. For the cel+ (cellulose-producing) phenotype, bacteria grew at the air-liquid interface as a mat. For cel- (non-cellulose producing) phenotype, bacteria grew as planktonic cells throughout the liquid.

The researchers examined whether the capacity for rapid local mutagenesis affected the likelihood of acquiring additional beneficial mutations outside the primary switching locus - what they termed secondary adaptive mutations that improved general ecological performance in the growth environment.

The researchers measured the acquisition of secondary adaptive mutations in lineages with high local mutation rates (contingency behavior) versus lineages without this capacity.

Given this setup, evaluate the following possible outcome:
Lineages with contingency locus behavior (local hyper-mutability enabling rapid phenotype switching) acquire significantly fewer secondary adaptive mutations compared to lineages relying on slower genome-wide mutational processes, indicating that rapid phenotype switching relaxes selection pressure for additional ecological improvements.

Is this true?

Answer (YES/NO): NO